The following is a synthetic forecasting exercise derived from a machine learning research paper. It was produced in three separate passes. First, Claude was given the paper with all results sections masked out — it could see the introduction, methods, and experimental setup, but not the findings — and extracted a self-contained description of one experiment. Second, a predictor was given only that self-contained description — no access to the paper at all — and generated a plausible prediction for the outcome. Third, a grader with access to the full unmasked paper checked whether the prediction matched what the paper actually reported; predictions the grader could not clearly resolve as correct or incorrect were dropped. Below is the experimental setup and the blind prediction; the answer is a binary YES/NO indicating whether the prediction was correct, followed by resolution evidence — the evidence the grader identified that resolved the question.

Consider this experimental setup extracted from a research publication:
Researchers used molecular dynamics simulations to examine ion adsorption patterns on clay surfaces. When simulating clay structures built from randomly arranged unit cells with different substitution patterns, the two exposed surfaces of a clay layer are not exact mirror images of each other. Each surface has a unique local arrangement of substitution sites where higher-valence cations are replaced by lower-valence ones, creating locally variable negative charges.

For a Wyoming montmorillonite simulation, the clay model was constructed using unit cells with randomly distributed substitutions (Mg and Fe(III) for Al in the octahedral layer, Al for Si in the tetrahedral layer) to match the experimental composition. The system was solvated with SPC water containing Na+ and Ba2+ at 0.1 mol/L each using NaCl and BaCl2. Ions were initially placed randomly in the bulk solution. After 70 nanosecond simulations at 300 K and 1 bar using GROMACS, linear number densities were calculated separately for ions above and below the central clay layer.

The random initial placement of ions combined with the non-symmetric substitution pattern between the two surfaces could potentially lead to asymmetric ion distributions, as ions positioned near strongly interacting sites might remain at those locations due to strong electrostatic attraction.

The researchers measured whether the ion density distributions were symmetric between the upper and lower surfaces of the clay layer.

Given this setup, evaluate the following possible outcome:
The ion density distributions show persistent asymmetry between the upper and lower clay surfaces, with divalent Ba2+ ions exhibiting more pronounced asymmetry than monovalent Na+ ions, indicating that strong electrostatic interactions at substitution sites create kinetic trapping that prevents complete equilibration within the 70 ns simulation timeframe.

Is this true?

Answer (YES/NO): NO